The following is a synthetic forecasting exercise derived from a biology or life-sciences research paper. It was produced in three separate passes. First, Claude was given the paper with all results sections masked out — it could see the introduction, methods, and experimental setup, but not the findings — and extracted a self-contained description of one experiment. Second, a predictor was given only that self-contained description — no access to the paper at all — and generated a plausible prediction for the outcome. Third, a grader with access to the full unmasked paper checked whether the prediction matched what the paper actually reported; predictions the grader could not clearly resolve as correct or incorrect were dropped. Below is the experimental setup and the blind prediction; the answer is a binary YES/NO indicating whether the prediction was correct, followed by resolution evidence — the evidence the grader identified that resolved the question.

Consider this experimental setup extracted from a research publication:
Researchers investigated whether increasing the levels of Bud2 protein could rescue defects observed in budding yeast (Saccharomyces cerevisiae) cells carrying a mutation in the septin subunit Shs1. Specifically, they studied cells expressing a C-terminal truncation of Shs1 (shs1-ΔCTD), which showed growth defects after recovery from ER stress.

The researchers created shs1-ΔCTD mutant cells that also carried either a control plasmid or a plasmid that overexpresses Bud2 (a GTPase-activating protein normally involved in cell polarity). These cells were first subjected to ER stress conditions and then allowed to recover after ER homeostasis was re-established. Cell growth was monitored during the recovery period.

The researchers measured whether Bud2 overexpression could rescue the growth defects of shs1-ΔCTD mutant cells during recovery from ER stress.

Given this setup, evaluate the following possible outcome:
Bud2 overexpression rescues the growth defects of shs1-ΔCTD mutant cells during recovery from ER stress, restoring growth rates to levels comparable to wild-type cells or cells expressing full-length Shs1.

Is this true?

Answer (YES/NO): YES